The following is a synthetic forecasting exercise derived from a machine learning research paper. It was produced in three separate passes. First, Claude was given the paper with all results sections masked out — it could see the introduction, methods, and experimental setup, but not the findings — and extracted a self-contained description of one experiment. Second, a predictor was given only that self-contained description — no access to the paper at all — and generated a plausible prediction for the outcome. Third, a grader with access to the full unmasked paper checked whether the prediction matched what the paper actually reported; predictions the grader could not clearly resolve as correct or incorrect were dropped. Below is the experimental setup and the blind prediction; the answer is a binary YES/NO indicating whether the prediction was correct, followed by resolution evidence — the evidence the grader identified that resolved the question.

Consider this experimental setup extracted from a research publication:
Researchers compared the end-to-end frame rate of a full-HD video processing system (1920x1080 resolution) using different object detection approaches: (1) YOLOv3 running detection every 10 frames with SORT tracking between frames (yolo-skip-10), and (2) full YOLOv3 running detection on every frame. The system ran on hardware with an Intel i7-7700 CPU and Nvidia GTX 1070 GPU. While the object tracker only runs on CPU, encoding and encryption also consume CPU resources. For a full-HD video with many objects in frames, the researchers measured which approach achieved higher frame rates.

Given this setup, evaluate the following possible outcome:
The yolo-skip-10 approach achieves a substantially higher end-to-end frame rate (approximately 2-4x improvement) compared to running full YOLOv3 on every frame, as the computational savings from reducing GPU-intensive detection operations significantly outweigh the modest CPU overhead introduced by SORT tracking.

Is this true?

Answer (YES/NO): NO